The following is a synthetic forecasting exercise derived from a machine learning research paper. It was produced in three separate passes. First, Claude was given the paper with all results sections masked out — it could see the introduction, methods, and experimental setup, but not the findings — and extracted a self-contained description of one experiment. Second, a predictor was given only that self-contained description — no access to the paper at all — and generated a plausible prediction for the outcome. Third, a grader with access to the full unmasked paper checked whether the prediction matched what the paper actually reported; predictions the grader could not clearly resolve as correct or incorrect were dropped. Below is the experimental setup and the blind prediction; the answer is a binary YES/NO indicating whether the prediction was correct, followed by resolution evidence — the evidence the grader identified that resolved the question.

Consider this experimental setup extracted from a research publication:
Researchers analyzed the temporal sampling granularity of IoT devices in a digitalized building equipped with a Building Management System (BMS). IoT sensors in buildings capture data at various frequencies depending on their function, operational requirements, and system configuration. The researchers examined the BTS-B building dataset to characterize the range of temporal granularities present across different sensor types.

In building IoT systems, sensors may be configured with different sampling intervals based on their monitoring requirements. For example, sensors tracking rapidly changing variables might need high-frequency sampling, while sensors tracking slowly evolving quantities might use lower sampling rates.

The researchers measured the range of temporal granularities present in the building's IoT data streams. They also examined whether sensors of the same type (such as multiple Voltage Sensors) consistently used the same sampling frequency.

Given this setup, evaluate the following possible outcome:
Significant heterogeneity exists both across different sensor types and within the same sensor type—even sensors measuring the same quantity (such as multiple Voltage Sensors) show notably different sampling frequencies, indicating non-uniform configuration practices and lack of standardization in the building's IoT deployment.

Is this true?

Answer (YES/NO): YES